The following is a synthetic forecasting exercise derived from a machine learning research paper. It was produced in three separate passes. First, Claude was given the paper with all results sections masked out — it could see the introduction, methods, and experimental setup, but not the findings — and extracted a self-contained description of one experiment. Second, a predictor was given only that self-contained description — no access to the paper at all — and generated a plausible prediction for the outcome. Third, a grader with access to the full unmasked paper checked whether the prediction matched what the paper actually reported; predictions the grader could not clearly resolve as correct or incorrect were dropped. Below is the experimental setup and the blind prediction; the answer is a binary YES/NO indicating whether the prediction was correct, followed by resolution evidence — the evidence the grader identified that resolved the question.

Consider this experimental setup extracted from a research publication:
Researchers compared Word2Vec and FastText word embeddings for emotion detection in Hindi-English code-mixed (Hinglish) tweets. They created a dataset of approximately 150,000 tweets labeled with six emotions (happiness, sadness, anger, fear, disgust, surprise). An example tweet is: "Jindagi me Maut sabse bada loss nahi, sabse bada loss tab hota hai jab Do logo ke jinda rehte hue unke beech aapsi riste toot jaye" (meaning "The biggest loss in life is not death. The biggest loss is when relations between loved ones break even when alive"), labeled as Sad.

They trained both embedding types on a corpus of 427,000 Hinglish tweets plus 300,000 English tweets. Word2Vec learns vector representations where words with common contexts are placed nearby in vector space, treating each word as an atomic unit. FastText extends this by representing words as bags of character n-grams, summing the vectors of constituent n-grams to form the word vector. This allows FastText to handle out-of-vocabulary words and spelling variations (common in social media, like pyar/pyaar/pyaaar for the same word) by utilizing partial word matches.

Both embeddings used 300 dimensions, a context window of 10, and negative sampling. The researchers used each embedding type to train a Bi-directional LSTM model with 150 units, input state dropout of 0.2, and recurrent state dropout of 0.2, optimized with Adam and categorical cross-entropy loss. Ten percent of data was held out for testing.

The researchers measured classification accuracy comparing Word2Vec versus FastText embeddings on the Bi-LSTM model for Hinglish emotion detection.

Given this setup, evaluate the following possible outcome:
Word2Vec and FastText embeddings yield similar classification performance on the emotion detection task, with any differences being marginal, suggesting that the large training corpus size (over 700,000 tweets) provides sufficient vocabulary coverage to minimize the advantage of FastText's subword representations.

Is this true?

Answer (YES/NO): NO